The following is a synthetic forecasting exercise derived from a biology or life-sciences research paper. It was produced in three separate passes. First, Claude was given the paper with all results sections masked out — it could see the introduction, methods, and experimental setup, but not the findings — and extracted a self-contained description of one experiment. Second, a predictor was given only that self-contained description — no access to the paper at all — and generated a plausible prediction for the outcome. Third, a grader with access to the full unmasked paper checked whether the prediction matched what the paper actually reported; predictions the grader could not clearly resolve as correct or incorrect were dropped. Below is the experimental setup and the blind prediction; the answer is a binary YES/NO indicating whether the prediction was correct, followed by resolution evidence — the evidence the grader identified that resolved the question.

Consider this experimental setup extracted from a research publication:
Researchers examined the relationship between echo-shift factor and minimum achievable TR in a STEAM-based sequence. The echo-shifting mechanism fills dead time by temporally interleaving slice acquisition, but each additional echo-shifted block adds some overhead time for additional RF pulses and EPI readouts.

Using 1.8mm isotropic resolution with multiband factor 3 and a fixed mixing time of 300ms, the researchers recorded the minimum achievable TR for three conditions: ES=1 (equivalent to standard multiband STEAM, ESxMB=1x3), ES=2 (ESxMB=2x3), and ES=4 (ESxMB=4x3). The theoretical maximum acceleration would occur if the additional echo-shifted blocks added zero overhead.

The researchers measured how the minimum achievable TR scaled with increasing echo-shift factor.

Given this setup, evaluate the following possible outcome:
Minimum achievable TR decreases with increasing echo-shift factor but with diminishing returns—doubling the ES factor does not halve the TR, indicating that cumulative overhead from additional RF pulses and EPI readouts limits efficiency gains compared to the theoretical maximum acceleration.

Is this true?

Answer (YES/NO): YES